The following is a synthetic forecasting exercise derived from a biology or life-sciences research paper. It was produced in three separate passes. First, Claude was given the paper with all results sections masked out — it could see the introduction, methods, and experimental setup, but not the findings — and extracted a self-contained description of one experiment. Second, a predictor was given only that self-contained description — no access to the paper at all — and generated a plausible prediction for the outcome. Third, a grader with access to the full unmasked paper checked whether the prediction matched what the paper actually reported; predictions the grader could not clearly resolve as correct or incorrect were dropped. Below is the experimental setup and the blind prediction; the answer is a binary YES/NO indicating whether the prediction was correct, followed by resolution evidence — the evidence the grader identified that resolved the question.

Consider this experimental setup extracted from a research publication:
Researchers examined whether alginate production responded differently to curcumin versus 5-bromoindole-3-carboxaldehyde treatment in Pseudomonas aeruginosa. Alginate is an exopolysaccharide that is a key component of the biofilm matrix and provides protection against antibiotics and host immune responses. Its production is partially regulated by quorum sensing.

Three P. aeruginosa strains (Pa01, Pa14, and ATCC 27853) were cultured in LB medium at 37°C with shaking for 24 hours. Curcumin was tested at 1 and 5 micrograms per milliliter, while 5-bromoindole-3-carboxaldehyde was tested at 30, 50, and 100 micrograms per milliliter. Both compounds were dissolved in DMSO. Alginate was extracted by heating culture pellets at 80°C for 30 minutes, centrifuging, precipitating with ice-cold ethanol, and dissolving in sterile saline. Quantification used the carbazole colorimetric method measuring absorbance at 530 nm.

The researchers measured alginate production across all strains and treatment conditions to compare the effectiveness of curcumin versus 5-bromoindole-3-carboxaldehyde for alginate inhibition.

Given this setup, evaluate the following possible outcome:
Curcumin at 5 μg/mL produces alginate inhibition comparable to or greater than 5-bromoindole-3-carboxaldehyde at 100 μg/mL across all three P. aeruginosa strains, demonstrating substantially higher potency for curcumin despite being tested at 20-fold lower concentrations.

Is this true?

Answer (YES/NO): NO